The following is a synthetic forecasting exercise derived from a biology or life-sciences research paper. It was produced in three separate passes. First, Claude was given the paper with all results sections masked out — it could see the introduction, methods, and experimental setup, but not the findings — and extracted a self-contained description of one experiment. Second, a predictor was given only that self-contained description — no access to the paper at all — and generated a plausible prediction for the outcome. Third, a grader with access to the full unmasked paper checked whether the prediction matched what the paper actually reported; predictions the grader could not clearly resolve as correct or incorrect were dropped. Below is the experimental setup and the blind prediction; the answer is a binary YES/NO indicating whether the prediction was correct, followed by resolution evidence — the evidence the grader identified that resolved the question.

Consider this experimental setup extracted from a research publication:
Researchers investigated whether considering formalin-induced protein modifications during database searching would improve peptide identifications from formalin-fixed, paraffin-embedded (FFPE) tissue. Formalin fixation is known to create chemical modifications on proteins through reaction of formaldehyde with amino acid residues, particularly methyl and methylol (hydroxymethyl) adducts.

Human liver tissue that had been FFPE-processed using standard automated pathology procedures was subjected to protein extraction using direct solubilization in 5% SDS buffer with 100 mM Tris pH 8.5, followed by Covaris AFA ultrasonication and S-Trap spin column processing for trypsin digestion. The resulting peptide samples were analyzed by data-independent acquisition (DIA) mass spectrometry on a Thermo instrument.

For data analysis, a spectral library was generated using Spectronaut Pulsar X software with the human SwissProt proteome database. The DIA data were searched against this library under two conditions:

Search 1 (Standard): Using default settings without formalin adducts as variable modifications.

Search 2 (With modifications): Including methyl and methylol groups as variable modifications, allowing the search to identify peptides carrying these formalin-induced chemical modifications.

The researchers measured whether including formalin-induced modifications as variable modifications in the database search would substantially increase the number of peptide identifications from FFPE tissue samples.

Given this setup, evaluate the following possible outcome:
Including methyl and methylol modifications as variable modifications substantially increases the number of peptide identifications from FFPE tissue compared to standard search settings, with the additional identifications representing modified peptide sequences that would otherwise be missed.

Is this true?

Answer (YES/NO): NO